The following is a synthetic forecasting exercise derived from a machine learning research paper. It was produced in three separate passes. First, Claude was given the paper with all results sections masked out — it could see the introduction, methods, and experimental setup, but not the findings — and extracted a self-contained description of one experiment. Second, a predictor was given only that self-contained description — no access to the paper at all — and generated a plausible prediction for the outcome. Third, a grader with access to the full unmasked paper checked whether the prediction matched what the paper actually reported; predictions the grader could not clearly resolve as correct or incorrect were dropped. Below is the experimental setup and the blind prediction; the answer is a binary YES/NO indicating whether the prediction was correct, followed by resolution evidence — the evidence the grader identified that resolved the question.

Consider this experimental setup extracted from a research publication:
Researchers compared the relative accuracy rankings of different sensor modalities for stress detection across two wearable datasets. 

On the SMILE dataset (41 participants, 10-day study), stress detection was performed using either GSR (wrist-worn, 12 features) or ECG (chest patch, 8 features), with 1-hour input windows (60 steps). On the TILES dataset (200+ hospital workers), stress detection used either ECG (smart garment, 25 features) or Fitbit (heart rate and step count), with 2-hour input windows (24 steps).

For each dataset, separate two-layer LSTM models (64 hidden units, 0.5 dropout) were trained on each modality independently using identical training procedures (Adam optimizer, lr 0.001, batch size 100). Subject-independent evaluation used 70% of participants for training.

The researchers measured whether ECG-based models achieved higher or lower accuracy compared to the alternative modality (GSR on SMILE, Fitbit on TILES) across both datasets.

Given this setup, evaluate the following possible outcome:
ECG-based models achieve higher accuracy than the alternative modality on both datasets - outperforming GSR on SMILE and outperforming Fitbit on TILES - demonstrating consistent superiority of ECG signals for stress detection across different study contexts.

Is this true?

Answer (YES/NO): NO